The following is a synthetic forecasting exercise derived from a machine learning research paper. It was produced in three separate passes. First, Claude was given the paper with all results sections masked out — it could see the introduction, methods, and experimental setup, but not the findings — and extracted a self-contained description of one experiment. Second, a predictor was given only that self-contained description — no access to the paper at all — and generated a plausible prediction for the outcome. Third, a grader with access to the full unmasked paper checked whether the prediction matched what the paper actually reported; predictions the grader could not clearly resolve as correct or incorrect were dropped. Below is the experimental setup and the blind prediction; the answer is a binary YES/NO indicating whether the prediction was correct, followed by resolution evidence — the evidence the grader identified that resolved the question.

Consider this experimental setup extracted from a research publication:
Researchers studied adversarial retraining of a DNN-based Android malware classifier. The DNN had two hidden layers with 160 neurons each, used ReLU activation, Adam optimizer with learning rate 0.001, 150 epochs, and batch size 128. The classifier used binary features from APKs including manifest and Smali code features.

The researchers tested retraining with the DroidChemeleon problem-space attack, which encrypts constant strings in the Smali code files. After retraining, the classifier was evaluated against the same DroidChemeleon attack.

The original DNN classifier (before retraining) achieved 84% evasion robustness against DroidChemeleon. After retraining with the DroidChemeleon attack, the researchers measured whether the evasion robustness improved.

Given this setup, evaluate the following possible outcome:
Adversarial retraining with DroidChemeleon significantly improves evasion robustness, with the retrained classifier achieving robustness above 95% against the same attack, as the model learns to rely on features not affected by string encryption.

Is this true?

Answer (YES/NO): NO